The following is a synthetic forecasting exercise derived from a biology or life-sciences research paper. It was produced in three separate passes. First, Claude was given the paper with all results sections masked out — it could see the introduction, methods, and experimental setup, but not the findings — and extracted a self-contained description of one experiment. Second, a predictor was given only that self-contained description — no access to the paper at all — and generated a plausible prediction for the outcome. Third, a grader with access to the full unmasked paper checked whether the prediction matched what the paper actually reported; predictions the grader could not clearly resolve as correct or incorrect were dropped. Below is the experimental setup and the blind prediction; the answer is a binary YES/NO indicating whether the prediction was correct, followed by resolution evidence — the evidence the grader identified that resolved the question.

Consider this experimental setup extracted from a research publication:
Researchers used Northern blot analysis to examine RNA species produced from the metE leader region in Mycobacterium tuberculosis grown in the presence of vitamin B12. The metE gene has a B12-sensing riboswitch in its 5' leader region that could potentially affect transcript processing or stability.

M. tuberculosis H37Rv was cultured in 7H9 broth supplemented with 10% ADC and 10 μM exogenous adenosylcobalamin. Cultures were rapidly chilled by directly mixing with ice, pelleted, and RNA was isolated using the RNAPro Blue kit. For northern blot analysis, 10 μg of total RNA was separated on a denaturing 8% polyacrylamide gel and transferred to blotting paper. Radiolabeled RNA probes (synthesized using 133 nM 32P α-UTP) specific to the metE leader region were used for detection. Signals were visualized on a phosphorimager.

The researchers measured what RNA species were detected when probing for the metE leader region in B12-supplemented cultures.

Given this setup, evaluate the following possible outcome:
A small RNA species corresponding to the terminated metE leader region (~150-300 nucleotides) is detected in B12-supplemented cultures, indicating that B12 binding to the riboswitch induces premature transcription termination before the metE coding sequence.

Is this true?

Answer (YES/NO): NO